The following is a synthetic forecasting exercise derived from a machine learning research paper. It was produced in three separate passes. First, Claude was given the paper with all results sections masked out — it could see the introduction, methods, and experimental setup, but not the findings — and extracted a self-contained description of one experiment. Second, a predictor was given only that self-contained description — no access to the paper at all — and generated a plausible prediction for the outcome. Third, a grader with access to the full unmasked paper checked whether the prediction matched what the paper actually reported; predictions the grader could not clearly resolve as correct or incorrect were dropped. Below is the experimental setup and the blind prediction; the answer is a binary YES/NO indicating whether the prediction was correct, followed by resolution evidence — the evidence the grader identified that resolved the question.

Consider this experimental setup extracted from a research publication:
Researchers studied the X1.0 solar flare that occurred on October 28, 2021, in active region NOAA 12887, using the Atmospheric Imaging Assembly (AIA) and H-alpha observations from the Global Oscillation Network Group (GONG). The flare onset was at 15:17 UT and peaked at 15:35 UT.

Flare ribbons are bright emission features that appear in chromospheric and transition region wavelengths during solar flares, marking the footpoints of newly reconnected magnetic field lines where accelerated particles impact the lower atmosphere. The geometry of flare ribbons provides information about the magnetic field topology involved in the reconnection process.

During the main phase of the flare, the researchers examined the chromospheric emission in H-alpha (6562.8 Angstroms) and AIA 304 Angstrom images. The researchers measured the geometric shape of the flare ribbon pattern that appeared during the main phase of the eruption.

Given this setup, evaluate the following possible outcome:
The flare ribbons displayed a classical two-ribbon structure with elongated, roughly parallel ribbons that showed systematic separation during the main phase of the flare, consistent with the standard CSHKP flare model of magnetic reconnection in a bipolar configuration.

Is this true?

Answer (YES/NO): NO